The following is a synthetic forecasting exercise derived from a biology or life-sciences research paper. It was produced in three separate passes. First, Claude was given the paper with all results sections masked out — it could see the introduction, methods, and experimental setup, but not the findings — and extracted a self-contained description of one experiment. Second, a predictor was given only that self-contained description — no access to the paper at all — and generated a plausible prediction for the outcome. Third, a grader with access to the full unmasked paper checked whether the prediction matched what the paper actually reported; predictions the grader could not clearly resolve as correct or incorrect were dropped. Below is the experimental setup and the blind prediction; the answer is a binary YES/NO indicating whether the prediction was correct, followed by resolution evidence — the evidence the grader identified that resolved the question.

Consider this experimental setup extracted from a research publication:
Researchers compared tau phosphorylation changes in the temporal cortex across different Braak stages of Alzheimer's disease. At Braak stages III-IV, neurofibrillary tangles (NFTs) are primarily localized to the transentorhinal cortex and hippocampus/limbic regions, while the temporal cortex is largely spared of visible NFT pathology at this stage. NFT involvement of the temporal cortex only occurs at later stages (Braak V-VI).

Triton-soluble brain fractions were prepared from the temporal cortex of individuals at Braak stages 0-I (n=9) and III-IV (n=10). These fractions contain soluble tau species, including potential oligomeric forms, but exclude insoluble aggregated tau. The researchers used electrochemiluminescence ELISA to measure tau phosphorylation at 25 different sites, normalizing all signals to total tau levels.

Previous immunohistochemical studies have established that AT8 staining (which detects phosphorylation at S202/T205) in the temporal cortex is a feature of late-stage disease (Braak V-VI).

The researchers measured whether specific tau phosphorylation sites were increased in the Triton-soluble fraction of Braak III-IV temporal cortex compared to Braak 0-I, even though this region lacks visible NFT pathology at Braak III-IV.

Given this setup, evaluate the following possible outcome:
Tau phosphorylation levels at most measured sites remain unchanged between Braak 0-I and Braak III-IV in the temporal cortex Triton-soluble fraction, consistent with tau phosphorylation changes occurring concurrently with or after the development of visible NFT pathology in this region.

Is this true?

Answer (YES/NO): NO